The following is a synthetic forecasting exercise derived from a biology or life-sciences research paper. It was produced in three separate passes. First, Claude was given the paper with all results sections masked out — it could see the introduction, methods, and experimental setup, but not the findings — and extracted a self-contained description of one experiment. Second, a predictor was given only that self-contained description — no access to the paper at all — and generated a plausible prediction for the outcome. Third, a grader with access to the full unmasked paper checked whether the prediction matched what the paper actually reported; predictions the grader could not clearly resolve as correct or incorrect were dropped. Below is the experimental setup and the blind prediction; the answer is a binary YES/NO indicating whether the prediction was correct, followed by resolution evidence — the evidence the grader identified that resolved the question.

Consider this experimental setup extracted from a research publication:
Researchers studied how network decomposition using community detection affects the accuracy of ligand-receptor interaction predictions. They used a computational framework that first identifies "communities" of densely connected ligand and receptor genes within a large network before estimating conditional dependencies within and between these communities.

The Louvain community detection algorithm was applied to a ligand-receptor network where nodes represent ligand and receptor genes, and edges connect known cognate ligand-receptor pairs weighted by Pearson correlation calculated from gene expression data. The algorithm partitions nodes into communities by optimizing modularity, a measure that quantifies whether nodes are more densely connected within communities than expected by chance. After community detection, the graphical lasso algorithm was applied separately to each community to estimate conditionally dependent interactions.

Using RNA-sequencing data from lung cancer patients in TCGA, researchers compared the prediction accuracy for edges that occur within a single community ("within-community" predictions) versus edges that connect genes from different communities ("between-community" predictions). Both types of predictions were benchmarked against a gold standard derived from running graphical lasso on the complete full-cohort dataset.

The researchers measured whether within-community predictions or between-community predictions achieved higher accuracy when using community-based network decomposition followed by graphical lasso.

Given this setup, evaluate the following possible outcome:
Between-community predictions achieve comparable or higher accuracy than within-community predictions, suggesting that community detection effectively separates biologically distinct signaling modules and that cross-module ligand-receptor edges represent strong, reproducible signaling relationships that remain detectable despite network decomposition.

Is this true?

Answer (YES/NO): NO